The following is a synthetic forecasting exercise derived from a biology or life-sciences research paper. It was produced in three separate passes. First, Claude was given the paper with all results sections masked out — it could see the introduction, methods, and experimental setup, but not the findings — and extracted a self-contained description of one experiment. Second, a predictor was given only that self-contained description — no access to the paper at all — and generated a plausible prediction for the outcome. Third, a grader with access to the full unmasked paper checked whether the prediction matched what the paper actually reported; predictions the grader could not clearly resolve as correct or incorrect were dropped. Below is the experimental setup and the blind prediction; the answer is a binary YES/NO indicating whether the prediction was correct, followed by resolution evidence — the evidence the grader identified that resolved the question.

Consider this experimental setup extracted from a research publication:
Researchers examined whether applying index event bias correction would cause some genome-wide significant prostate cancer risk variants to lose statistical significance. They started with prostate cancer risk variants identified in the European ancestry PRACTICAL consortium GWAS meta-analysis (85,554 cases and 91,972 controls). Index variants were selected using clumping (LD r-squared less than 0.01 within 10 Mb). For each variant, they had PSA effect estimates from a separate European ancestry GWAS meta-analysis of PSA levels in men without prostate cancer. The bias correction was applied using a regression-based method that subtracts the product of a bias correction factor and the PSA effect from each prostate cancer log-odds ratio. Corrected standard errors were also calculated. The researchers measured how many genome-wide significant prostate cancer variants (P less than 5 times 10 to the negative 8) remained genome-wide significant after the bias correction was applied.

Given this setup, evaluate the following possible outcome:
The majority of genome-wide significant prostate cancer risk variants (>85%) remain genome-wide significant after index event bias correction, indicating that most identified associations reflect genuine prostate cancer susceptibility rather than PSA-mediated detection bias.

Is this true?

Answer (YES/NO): NO